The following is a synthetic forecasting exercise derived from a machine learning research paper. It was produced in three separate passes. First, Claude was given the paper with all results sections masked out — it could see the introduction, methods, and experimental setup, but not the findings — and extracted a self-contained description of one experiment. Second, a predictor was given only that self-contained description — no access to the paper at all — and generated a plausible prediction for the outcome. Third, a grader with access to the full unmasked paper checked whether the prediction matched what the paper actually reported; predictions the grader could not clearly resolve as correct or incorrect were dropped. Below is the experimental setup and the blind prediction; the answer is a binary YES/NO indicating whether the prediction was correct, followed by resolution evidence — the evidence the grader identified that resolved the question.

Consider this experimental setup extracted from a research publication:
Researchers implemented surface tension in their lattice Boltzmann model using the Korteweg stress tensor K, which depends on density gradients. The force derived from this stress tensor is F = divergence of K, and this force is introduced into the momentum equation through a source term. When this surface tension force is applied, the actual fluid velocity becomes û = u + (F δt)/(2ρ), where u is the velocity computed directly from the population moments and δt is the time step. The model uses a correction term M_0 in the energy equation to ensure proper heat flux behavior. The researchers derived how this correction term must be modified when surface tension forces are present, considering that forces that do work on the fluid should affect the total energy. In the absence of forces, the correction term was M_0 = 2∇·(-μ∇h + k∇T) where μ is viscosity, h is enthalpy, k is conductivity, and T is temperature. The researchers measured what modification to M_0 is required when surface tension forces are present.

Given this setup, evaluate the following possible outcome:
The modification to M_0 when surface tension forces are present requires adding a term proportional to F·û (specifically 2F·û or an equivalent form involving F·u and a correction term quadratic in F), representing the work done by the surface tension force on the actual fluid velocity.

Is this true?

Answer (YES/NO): YES